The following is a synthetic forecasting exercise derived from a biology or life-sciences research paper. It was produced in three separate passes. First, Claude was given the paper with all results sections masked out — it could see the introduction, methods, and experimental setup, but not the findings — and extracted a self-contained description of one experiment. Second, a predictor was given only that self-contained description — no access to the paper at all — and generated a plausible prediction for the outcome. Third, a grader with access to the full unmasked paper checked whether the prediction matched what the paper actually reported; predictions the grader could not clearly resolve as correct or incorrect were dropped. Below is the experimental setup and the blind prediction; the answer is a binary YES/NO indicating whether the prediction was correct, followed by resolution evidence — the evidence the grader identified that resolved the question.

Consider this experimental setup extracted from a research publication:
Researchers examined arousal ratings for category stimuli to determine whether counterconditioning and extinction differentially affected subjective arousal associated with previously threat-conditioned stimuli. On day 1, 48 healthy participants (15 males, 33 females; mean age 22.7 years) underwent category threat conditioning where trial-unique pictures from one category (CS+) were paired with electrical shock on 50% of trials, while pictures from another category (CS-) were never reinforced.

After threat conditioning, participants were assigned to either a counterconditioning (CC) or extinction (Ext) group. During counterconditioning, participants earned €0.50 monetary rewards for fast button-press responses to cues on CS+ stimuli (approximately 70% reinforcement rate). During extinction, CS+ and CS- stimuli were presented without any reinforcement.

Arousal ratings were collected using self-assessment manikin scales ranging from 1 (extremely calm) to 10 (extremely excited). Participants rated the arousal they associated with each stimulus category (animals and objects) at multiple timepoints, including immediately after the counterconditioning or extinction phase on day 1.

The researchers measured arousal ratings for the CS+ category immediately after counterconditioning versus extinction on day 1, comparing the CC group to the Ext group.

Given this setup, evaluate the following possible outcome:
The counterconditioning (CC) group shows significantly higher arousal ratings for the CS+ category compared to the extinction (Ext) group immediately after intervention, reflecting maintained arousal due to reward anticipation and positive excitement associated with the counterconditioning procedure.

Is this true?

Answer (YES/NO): YES